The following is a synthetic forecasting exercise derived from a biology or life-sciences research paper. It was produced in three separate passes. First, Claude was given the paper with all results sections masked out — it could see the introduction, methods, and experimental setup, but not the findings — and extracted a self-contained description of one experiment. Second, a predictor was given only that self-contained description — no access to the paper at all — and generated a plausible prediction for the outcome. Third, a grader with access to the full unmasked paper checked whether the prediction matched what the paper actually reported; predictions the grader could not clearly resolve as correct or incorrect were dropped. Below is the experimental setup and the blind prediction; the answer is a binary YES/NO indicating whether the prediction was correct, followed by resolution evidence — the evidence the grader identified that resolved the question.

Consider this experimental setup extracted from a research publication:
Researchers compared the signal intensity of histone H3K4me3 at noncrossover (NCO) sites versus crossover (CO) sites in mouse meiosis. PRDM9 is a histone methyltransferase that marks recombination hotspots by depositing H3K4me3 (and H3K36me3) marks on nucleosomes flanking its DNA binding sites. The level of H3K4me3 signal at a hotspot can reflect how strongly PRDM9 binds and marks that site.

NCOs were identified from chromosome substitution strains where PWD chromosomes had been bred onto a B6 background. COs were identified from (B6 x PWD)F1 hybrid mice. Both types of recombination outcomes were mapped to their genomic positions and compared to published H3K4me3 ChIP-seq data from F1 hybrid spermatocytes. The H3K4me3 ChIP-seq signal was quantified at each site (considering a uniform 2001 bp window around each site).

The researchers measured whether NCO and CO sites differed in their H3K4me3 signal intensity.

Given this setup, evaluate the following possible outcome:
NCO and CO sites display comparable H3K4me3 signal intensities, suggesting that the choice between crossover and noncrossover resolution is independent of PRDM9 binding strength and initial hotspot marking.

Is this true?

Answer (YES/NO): NO